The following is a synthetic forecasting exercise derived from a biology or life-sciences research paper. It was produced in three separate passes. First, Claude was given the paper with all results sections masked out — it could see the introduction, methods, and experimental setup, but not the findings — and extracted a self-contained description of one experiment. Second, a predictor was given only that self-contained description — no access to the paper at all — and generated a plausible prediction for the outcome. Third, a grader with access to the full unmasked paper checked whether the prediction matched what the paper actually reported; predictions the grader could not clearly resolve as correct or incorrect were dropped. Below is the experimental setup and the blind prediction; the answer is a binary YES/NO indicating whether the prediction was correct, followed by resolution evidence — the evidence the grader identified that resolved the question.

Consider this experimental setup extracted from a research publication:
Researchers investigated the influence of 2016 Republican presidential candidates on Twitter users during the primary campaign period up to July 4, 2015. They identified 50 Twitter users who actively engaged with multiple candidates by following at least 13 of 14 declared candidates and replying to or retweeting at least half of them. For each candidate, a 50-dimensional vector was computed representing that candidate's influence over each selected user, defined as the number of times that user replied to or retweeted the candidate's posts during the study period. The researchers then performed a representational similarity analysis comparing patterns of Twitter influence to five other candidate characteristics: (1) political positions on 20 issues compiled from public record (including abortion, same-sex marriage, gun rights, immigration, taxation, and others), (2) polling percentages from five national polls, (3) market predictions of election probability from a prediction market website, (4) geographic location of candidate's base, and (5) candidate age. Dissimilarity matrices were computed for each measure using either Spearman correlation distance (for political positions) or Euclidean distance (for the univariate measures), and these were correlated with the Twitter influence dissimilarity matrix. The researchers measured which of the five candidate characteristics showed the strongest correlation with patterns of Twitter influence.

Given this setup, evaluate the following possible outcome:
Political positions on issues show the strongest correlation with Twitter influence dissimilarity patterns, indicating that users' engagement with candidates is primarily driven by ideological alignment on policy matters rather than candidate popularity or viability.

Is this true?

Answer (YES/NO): YES